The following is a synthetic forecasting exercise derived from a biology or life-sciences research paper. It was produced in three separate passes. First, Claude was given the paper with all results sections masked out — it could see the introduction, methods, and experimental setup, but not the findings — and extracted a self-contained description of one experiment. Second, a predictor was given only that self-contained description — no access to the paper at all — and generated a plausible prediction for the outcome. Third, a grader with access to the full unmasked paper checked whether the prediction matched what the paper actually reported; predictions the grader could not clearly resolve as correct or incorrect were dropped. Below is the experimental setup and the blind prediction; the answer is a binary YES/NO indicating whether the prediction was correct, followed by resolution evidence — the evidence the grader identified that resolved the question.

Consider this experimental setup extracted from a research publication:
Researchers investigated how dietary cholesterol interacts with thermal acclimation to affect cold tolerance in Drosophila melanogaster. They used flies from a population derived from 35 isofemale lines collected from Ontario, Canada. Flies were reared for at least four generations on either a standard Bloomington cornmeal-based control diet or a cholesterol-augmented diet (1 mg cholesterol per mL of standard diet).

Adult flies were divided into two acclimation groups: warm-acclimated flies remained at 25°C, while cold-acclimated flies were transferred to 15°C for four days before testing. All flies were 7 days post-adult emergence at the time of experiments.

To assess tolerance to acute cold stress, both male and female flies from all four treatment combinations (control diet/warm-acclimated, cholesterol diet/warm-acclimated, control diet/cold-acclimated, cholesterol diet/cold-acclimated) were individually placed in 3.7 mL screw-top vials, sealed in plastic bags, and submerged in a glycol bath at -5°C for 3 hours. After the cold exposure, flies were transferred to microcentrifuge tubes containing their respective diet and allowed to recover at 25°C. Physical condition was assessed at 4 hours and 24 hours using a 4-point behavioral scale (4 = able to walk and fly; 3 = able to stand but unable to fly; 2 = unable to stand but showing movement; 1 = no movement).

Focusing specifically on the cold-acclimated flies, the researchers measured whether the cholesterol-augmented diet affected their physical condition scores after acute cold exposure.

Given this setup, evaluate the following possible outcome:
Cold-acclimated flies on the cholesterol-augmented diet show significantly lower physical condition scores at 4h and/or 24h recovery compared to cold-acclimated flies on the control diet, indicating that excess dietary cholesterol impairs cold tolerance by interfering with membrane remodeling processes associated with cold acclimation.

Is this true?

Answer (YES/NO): YES